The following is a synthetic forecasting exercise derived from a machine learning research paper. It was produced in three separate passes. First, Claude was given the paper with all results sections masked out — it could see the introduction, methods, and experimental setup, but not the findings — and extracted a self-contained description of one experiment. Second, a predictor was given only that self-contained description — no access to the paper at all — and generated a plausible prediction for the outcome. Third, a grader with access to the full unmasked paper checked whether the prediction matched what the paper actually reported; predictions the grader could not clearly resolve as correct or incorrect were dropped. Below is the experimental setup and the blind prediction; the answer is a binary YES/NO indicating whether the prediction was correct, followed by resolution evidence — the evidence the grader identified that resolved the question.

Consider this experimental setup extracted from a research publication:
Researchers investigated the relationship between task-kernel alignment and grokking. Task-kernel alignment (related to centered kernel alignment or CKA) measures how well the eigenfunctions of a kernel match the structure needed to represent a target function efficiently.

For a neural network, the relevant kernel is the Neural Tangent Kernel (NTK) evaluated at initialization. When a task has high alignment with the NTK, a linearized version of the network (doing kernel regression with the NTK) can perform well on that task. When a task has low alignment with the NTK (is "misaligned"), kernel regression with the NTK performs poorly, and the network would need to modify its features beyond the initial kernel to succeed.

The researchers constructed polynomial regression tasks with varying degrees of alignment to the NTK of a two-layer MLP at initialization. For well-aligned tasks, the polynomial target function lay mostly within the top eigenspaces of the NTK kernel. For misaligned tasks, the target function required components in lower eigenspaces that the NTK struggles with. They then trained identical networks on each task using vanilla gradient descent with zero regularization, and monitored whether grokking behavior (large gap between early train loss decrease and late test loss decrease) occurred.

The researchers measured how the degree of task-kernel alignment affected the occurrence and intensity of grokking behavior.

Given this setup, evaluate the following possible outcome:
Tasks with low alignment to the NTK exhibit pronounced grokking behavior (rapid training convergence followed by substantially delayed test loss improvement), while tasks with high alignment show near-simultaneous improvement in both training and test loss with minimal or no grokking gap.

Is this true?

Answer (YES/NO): NO